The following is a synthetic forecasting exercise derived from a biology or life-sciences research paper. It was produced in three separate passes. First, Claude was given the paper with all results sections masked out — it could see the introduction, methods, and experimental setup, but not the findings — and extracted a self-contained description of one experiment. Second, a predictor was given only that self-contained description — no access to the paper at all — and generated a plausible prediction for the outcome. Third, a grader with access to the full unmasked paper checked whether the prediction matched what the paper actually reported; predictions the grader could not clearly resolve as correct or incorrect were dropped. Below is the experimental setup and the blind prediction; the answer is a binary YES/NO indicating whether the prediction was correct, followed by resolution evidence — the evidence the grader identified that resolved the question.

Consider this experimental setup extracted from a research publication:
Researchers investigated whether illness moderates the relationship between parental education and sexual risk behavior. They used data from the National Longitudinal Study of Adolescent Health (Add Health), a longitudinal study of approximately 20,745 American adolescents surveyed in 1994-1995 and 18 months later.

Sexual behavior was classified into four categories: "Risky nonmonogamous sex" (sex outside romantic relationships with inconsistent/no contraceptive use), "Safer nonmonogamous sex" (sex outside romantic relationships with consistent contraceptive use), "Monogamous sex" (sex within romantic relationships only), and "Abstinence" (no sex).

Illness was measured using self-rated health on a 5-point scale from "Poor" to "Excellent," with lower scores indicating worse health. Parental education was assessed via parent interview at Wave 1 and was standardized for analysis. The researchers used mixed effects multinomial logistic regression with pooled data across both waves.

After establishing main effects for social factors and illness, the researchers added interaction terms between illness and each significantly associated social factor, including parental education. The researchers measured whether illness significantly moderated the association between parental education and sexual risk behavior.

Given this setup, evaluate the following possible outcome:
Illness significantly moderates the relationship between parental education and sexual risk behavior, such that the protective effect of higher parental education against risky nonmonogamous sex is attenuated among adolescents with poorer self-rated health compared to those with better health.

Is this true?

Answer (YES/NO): YES